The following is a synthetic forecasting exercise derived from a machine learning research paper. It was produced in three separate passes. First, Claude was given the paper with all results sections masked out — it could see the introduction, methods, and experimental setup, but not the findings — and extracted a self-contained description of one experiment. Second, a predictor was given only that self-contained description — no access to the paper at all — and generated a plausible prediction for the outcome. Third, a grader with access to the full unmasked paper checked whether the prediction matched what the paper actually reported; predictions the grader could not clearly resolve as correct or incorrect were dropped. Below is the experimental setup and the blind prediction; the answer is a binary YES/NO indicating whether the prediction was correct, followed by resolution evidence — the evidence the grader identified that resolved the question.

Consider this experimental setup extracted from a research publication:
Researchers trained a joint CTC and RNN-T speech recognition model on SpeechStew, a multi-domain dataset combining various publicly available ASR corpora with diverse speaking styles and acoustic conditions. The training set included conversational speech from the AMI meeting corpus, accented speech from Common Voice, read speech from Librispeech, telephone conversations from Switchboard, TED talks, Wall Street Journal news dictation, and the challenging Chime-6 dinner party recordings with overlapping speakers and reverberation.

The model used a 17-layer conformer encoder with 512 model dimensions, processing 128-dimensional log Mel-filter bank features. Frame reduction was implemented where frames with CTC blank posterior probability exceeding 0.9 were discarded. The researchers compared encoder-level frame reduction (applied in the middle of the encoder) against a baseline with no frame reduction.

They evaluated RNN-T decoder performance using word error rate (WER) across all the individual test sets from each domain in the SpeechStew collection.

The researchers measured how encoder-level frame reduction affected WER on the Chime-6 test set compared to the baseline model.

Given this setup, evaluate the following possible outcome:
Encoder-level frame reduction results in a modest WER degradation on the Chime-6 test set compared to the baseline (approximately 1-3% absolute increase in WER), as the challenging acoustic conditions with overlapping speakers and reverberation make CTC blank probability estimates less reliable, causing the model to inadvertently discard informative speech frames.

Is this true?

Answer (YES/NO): NO